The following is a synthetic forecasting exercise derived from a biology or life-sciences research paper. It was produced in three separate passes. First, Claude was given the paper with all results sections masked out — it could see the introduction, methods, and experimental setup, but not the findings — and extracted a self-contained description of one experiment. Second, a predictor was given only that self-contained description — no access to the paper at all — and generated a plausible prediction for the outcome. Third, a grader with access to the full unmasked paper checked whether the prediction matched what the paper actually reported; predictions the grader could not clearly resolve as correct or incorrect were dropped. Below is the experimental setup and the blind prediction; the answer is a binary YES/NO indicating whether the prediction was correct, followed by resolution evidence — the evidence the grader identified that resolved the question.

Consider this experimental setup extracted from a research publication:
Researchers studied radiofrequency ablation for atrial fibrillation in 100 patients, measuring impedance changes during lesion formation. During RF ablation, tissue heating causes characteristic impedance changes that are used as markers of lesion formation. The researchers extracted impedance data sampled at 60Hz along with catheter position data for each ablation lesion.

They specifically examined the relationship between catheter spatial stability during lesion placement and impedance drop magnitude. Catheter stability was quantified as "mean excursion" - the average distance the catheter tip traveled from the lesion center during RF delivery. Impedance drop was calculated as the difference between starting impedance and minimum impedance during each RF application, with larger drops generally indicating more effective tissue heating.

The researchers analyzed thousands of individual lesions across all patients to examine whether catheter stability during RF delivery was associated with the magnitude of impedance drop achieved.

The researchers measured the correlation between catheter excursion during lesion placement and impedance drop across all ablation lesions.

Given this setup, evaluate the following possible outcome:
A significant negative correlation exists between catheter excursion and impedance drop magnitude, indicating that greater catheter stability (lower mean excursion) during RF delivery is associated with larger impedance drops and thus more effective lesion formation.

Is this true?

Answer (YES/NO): NO